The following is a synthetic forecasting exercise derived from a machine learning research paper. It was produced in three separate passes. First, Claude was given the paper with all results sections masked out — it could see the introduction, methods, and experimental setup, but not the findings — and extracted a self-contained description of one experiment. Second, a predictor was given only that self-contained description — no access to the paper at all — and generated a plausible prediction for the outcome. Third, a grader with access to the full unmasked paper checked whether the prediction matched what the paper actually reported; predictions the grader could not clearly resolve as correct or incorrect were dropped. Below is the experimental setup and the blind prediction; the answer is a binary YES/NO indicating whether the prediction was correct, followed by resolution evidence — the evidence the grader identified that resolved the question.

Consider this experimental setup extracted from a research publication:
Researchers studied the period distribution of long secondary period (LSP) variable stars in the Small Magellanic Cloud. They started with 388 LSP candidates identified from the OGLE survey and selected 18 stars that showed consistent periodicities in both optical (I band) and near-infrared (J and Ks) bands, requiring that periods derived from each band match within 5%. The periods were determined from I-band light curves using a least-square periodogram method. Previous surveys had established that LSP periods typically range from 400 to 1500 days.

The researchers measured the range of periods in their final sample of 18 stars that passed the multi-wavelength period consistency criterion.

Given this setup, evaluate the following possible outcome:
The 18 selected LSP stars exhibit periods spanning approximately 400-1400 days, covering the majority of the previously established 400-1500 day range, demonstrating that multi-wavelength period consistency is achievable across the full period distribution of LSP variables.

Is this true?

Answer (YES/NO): NO